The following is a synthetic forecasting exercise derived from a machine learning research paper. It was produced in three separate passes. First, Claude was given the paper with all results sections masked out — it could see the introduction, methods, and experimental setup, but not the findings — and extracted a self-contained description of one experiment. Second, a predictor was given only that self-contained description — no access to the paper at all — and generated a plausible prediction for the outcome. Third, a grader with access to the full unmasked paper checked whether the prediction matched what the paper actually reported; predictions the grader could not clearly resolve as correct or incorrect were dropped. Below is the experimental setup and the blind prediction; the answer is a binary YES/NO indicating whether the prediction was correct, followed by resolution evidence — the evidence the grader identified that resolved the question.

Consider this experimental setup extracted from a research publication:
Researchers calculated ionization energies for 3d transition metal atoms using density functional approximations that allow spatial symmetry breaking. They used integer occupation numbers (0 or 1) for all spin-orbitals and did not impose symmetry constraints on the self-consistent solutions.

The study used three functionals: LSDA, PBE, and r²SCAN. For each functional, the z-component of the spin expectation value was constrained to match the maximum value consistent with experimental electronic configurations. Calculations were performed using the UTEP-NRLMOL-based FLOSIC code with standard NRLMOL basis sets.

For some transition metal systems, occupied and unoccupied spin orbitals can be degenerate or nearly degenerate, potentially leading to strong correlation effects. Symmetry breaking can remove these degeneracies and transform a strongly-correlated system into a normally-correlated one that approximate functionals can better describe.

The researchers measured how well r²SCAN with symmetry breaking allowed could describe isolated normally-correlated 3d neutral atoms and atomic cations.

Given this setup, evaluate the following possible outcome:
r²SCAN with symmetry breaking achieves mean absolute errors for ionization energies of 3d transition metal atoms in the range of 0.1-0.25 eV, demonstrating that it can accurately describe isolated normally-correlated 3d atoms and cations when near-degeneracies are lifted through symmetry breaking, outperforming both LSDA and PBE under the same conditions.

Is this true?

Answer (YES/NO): NO